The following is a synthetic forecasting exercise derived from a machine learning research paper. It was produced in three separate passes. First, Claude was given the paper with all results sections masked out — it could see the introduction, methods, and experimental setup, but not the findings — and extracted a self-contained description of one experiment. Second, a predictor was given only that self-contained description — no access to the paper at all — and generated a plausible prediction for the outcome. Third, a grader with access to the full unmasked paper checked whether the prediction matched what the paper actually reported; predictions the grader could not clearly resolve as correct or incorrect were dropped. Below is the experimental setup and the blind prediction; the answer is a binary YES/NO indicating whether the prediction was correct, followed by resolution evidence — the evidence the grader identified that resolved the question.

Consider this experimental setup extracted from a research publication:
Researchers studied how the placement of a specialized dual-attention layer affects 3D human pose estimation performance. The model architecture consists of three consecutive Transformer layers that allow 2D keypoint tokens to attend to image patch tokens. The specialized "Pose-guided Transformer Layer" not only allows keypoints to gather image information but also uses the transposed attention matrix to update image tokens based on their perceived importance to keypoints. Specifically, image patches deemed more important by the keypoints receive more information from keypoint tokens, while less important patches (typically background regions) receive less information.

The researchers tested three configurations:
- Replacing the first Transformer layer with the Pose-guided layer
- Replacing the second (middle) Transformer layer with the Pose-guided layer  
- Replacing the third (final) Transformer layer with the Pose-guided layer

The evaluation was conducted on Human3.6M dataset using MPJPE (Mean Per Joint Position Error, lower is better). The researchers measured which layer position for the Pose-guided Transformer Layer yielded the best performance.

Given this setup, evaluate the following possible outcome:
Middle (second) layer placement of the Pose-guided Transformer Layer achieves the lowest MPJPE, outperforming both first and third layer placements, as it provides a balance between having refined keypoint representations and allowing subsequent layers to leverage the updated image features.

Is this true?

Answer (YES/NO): YES